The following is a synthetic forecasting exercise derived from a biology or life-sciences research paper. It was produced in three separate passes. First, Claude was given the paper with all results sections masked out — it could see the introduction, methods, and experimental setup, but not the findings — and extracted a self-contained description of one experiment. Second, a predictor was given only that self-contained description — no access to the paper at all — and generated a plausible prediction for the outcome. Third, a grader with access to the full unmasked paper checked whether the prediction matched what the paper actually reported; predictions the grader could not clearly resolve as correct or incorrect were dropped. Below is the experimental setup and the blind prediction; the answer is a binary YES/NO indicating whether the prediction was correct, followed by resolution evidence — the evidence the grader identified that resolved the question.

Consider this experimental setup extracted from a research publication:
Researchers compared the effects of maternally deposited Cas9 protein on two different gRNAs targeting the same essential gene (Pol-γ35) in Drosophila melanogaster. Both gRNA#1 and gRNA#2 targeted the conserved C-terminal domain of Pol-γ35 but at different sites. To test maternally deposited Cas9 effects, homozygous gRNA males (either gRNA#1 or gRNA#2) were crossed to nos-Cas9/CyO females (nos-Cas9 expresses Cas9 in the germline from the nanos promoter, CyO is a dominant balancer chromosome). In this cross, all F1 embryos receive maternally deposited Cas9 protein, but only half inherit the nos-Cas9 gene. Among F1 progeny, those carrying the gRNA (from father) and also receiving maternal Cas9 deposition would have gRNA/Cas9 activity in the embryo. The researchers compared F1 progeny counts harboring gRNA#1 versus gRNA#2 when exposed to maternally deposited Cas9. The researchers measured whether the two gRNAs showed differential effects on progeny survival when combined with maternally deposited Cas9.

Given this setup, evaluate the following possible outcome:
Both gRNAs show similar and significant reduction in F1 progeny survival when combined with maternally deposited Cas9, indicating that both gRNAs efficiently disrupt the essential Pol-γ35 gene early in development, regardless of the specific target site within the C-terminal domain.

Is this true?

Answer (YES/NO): NO